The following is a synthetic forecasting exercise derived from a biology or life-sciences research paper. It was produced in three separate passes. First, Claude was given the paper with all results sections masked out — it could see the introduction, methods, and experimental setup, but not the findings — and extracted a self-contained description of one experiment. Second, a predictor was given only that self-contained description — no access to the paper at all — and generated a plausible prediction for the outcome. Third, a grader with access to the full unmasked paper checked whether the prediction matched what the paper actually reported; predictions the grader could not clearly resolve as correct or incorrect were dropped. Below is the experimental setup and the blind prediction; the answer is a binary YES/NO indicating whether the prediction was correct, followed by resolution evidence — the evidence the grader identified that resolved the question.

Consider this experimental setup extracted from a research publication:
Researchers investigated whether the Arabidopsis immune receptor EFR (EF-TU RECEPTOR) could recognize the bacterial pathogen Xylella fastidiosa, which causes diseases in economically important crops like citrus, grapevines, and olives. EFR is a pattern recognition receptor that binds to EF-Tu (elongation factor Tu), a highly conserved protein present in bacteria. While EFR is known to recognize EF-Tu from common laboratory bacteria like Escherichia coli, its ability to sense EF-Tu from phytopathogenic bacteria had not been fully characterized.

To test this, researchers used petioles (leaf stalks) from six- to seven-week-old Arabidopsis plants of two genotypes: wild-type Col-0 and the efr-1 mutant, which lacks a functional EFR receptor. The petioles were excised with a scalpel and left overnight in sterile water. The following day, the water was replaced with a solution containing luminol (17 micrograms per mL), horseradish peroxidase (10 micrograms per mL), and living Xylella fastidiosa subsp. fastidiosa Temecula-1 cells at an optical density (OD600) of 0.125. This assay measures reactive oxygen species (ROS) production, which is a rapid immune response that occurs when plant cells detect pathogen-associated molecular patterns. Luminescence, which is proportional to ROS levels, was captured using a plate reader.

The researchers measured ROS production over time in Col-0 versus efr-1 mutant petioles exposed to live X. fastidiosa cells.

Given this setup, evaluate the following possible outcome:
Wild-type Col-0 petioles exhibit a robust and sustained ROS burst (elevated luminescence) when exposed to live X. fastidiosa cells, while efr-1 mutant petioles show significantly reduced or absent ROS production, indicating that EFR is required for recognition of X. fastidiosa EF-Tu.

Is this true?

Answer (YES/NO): YES